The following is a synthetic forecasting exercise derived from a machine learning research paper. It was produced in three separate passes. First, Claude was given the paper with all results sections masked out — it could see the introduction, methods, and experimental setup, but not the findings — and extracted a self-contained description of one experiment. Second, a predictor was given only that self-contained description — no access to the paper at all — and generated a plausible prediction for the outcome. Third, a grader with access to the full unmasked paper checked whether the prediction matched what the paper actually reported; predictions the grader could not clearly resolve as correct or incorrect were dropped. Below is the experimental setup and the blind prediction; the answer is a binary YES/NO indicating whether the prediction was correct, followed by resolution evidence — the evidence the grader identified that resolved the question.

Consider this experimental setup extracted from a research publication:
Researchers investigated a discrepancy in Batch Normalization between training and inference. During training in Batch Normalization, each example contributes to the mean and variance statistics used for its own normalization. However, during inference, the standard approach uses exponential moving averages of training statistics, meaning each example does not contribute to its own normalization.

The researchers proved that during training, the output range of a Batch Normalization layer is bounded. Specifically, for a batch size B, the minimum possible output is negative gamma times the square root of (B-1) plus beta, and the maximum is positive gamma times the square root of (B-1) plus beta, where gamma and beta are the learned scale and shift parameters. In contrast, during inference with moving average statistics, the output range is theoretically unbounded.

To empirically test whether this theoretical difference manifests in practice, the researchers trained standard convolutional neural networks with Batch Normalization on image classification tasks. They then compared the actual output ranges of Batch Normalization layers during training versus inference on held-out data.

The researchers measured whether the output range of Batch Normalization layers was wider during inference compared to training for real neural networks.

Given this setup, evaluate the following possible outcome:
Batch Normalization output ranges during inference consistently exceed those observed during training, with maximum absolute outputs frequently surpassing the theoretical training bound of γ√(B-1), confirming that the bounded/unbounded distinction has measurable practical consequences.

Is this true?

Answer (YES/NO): YES